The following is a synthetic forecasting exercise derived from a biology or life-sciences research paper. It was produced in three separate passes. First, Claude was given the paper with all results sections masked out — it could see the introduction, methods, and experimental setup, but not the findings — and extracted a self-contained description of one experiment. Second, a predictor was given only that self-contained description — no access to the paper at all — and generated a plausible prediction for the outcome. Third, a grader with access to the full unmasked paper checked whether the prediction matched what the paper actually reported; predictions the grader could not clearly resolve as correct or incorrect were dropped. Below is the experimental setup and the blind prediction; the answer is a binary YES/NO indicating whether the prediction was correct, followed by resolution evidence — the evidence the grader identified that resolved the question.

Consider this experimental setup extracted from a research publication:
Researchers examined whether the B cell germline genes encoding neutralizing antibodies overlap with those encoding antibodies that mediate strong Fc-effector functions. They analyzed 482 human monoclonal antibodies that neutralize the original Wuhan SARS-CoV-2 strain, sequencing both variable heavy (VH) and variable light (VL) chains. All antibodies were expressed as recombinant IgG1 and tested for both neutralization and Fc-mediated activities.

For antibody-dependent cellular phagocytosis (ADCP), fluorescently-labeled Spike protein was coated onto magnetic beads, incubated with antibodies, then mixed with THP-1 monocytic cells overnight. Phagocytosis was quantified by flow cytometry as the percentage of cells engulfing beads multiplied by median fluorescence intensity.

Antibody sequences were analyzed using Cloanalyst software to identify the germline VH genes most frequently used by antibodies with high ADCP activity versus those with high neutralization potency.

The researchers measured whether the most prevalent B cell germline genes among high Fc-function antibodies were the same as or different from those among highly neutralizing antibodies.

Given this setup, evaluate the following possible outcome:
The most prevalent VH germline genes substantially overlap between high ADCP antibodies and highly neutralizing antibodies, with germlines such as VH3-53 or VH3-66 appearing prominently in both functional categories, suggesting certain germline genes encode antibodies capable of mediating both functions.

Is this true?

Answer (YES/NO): NO